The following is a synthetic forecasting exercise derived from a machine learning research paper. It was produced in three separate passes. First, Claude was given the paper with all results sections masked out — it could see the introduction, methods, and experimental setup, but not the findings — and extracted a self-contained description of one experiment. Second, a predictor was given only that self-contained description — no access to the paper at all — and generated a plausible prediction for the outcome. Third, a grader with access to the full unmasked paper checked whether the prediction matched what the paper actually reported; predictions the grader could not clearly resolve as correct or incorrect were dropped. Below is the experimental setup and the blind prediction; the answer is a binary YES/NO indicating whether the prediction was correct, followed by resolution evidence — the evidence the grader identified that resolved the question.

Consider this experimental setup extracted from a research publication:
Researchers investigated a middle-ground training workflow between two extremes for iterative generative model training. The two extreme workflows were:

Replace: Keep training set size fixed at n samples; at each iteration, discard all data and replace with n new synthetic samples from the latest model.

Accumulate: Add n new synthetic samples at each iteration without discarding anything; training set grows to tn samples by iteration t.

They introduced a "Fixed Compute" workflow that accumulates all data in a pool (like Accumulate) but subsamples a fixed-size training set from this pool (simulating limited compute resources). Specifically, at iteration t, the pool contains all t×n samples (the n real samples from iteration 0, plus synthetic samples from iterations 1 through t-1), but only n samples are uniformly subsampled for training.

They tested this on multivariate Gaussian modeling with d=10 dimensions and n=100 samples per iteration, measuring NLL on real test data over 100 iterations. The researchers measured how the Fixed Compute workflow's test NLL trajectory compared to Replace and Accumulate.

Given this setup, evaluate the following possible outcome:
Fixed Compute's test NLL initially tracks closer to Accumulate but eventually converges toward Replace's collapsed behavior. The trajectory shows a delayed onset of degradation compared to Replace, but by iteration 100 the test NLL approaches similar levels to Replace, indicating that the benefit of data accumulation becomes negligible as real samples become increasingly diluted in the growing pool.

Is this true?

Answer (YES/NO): NO